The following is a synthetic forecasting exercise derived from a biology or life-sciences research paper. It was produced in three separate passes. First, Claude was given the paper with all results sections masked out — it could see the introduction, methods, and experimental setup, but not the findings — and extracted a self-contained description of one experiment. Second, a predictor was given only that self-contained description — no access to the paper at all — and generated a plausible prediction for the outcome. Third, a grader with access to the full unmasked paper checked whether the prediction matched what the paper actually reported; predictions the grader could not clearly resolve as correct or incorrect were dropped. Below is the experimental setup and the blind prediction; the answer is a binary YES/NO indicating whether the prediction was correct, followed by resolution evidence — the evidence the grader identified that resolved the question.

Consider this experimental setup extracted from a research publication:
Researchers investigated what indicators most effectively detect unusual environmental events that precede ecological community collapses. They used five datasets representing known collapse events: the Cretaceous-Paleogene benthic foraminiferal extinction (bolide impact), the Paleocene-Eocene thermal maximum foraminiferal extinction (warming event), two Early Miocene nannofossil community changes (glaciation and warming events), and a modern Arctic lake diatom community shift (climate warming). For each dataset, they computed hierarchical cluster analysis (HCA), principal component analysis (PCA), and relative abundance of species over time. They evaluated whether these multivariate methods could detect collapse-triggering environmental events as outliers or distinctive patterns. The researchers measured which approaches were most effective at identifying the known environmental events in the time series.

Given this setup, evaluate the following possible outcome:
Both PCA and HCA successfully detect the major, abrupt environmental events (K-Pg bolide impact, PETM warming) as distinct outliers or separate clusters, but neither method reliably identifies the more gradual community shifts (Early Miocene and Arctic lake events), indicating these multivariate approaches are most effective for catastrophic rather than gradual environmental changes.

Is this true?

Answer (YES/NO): NO